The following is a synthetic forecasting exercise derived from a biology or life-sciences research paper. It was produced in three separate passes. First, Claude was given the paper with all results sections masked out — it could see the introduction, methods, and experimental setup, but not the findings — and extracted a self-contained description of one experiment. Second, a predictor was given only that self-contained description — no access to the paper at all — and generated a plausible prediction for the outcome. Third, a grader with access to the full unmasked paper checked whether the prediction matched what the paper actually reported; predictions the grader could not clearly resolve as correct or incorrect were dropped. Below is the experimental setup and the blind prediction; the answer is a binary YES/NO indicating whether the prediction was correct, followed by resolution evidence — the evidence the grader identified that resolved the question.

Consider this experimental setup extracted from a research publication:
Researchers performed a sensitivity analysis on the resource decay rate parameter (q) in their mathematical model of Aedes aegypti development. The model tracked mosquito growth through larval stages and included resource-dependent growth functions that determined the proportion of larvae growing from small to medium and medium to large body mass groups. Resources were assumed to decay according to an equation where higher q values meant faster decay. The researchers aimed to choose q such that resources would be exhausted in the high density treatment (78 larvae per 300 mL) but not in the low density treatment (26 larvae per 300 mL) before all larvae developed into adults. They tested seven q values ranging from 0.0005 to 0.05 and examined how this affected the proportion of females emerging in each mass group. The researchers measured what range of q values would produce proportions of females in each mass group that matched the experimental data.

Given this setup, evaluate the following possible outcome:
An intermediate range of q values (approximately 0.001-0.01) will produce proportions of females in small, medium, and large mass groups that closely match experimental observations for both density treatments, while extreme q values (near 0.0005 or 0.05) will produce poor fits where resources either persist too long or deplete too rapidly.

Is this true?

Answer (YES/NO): NO